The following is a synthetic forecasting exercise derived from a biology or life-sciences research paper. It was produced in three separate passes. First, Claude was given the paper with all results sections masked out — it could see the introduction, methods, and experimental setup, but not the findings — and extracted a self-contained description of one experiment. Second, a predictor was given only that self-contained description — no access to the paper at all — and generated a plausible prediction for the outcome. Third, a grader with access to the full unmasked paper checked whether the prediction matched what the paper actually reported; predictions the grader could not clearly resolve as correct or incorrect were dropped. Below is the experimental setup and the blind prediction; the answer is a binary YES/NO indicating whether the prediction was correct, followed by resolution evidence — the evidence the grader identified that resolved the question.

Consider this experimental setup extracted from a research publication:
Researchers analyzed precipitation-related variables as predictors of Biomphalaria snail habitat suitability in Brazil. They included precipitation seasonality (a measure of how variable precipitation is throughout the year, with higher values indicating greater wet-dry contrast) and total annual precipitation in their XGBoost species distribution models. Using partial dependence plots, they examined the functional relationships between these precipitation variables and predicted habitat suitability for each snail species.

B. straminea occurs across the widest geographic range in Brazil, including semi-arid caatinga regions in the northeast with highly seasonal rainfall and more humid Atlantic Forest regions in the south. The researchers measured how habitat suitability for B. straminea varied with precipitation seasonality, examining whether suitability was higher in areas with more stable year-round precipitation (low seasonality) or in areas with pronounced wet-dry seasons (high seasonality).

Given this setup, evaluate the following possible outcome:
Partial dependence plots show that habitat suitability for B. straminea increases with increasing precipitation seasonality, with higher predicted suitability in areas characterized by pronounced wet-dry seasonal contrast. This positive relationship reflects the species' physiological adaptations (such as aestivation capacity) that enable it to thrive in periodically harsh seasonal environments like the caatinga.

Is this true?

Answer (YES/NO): YES